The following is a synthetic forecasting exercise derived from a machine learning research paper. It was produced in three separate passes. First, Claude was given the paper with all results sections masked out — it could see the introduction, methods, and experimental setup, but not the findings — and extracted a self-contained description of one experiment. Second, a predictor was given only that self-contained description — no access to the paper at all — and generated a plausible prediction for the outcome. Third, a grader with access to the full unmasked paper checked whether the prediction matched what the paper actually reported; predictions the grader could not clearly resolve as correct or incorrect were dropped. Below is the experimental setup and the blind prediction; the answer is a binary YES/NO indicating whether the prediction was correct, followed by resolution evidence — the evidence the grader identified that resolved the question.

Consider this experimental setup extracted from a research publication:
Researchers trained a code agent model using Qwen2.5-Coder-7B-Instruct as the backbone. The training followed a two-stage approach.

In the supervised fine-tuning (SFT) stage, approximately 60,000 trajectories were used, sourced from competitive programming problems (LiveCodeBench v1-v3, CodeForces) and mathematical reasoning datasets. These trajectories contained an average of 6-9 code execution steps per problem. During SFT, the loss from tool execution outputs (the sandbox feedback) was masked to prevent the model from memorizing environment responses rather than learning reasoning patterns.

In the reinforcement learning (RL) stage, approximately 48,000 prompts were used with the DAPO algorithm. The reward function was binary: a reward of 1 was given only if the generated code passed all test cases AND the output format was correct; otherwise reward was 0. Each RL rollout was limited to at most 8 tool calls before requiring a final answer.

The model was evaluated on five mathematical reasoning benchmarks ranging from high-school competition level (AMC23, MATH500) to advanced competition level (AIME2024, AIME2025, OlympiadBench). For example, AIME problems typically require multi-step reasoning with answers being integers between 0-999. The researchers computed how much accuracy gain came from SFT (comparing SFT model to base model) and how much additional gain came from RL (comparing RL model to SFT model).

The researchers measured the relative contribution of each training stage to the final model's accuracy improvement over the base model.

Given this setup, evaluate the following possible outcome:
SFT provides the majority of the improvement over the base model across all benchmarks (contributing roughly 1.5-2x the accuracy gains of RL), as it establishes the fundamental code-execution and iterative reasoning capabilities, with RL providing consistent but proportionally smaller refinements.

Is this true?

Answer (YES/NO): NO